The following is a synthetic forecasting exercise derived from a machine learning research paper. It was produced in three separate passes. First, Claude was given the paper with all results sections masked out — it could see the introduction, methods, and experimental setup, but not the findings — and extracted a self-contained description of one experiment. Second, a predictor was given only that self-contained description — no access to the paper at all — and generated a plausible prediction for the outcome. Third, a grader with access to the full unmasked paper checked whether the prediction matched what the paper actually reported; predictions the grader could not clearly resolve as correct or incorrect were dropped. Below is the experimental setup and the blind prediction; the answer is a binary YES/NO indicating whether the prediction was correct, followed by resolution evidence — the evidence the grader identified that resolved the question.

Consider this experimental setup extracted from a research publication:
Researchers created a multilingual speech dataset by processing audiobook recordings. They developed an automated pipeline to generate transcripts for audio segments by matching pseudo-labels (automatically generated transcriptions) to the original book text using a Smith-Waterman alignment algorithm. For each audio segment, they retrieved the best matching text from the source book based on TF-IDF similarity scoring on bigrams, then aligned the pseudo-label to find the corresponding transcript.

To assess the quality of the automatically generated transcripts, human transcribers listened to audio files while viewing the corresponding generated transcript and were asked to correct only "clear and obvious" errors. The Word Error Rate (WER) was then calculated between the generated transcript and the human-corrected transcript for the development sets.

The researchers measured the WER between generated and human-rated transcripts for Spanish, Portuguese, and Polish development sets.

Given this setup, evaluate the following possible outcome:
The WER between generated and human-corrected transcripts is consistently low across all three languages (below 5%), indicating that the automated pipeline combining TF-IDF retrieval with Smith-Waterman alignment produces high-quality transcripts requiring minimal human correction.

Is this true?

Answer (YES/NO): NO